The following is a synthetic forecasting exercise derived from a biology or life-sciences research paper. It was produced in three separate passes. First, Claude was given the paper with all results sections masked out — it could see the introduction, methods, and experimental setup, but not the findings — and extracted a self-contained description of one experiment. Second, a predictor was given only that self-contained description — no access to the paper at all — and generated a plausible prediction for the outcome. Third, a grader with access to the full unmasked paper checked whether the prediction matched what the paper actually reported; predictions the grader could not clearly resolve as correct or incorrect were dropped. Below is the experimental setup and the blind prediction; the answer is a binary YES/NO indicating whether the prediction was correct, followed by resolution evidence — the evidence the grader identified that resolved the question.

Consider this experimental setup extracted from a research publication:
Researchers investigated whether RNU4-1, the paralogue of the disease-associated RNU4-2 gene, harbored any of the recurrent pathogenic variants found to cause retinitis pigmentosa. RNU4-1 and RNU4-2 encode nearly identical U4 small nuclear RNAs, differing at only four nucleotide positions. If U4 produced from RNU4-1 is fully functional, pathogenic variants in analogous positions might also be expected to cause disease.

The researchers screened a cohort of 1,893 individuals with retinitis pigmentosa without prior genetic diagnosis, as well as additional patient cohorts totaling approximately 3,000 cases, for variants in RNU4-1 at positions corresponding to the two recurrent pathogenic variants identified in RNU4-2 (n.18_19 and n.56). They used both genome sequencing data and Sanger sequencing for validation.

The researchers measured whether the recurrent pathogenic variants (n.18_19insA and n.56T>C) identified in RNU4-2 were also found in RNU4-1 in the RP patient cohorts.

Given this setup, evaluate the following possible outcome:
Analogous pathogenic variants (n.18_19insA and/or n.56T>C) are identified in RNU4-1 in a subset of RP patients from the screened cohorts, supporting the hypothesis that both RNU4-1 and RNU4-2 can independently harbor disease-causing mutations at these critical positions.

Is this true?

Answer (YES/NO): NO